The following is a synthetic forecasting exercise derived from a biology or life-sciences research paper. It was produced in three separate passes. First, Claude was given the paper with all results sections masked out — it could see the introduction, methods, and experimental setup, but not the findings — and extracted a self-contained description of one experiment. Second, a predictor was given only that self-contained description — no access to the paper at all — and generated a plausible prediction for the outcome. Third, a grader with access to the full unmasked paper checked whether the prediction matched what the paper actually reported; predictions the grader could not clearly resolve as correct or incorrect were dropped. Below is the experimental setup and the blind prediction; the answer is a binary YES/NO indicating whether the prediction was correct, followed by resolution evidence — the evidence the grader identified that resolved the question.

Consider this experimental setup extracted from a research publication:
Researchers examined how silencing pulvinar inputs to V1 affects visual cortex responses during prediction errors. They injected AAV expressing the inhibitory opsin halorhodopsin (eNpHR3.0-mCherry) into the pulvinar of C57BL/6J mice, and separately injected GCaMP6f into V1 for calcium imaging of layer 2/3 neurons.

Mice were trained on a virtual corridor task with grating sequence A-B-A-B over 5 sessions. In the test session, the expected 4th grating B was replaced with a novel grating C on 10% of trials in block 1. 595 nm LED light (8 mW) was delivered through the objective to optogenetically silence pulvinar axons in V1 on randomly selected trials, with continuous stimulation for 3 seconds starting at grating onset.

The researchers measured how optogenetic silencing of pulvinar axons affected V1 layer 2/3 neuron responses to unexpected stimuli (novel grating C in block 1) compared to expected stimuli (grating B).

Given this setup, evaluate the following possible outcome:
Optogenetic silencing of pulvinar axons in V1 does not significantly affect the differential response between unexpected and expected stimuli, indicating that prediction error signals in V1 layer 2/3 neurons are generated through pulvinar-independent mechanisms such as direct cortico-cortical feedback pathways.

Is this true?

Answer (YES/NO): NO